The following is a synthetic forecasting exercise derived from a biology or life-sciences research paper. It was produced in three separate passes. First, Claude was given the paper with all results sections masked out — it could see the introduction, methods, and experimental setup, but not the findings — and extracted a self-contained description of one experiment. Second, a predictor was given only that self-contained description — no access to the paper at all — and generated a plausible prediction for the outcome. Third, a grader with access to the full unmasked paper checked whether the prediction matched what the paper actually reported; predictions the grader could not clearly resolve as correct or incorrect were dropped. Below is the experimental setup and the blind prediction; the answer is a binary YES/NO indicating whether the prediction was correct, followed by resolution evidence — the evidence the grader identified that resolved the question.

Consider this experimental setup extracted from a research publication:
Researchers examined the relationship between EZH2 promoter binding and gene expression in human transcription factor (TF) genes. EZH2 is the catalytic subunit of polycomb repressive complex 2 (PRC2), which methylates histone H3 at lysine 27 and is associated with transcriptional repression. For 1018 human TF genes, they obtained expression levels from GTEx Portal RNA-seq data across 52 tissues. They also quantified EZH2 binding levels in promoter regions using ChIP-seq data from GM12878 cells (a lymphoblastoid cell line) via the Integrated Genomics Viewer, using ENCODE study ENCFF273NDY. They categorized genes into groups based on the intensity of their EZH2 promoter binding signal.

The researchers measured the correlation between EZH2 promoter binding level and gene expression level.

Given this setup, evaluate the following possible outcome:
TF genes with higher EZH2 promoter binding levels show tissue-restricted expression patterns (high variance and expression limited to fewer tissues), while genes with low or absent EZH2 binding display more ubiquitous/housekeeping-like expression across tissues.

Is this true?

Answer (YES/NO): NO